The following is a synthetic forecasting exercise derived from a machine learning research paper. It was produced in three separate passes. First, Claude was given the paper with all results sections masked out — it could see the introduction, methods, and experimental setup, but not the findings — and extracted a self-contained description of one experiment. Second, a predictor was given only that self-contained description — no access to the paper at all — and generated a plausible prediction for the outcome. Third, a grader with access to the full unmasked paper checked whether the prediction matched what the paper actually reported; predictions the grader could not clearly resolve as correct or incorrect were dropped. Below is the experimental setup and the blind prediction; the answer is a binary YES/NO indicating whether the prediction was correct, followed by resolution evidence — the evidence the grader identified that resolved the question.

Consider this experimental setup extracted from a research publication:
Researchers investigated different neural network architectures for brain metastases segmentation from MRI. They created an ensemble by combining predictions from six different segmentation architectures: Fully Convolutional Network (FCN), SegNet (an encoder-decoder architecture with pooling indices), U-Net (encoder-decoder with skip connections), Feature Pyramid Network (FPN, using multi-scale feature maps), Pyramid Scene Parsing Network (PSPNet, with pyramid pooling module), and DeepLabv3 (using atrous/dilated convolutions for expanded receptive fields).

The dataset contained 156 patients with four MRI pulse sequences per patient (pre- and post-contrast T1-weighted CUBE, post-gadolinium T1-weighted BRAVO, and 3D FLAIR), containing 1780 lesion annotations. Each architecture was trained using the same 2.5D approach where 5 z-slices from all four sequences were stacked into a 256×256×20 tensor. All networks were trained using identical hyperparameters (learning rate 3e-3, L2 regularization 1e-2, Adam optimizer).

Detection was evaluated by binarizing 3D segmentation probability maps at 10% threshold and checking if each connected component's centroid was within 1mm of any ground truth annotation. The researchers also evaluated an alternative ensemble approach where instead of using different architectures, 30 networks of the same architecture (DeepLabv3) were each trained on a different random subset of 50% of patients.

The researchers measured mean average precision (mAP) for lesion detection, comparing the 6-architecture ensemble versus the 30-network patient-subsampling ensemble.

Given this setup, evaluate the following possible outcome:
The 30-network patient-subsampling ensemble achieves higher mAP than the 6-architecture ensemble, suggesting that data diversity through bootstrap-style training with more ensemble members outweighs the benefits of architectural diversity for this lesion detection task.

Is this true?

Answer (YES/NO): YES